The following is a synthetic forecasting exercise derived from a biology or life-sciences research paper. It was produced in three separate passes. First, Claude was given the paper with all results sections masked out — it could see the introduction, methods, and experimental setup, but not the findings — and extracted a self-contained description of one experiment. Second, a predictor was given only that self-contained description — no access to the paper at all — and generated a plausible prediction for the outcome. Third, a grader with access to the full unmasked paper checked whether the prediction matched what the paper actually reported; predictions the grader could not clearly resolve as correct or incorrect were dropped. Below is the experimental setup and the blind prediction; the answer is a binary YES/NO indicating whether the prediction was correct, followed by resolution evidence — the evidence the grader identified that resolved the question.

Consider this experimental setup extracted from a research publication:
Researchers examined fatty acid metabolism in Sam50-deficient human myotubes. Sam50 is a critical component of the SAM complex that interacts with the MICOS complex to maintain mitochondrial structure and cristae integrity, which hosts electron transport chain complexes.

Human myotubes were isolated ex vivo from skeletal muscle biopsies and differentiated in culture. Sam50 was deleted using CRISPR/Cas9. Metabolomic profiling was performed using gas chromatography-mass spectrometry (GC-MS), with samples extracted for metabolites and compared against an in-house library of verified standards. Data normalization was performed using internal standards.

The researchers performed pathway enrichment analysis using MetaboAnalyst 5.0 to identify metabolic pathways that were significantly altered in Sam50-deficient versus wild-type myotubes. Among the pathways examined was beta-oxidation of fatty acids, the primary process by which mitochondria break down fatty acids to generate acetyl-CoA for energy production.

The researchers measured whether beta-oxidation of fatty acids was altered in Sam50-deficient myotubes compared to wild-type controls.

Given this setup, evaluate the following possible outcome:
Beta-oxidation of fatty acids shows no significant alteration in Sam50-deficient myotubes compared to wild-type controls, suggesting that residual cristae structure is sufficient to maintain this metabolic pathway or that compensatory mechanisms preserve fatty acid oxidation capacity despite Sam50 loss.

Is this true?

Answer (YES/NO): NO